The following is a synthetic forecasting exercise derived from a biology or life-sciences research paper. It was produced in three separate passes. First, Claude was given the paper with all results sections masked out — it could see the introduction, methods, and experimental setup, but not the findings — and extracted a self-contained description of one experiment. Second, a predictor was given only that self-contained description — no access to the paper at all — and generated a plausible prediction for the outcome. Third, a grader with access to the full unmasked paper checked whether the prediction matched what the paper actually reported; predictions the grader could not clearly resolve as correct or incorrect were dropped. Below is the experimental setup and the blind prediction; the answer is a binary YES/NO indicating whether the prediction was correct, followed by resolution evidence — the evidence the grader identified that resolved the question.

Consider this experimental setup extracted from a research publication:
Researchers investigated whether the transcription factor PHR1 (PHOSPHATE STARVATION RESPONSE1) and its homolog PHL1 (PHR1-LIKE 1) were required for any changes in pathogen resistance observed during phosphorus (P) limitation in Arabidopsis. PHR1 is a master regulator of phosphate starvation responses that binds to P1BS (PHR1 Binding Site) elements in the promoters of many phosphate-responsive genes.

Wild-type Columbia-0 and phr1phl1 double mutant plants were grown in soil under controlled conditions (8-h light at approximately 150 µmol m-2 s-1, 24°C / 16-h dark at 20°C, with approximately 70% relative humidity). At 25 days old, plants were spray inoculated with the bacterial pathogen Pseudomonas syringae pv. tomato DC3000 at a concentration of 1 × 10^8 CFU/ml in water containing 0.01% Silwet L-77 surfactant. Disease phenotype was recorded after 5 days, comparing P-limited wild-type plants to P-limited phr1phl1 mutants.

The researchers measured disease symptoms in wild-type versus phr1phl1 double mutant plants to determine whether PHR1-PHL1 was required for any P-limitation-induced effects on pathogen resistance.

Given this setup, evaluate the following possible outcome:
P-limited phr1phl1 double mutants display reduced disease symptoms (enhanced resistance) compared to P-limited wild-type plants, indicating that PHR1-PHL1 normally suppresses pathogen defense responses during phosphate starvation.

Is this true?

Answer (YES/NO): NO